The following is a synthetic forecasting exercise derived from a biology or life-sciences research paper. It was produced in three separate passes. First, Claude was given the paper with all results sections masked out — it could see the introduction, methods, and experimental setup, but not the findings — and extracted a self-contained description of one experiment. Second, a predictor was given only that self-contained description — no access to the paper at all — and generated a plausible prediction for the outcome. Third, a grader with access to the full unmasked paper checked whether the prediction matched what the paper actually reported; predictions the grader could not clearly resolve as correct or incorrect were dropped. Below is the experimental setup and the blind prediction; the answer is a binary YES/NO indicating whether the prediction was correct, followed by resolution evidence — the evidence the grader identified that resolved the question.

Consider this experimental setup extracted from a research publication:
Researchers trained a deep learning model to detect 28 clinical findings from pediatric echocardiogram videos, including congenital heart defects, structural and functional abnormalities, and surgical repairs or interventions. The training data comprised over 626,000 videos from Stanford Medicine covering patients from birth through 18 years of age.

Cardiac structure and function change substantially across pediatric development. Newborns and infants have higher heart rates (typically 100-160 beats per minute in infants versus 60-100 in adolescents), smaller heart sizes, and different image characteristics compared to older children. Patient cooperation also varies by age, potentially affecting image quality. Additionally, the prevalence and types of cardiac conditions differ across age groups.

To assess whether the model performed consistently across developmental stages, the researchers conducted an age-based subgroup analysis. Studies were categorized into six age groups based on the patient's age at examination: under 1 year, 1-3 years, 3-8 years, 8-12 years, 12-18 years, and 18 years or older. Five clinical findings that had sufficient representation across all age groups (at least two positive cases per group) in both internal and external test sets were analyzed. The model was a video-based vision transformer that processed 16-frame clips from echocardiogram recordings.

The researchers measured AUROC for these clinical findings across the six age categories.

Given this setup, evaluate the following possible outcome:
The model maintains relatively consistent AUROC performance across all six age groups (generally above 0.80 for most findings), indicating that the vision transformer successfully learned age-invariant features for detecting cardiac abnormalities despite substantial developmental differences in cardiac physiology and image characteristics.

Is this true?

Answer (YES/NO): NO